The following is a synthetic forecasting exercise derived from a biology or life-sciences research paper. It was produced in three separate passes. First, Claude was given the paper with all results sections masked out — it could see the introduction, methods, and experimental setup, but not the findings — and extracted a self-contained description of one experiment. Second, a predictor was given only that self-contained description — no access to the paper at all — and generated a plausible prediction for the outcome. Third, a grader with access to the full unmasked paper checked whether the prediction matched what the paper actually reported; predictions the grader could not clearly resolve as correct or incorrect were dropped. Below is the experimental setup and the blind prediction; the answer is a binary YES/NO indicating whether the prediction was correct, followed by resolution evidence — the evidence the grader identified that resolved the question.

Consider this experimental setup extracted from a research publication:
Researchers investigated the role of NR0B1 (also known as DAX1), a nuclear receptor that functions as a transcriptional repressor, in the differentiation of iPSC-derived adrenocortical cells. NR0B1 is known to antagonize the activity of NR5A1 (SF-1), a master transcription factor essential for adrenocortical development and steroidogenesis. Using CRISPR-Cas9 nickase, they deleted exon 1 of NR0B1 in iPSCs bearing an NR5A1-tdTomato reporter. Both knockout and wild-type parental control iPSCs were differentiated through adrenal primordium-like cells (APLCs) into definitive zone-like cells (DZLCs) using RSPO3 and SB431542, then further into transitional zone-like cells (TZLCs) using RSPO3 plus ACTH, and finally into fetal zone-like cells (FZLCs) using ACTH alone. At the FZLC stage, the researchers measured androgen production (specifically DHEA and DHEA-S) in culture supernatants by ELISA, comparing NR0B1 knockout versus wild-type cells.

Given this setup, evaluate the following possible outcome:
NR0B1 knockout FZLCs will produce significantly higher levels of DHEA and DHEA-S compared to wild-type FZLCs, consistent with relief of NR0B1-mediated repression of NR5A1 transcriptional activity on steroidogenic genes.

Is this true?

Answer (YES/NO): NO